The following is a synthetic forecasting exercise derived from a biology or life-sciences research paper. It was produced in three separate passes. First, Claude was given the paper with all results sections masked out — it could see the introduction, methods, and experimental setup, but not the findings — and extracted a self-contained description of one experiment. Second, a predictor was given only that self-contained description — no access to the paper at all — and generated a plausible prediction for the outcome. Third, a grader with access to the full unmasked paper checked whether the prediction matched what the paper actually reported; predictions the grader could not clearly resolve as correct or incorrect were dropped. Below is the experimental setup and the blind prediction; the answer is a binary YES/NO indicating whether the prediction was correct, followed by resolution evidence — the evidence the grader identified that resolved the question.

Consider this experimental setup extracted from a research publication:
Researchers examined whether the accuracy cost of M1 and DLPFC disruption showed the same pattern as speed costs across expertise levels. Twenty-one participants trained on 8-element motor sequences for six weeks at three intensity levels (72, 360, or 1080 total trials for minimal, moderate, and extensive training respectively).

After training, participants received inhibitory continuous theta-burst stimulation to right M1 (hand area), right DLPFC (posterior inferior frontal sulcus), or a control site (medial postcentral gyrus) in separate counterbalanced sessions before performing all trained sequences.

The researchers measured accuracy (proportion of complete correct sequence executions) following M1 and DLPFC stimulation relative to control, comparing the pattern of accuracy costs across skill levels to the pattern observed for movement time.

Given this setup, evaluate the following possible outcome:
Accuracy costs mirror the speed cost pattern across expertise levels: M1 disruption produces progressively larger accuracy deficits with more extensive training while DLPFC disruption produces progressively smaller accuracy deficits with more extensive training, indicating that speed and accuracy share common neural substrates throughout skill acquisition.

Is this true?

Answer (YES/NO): YES